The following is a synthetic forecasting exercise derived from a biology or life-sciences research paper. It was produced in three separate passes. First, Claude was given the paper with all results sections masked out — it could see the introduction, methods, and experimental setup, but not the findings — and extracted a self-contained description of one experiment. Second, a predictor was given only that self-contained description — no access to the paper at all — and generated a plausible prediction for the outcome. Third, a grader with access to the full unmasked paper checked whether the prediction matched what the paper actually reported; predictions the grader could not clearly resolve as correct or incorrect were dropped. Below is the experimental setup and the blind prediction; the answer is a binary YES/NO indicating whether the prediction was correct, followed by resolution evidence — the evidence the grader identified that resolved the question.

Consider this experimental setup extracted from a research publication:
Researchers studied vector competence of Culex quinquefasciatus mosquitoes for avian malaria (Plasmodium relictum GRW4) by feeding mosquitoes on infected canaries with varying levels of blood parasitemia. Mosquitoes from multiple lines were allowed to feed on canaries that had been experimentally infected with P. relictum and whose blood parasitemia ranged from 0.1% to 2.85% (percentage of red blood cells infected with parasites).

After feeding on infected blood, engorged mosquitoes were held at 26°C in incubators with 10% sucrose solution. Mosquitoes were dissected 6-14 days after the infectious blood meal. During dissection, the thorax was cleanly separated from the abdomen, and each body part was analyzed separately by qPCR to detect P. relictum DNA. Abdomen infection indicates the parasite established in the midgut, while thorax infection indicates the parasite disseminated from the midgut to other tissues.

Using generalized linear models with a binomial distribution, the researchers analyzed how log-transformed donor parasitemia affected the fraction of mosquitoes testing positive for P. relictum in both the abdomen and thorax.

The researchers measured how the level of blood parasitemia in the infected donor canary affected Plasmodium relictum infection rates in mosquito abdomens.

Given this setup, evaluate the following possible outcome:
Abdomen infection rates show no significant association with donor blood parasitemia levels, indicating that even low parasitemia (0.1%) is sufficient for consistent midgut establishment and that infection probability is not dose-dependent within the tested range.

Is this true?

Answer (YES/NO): NO